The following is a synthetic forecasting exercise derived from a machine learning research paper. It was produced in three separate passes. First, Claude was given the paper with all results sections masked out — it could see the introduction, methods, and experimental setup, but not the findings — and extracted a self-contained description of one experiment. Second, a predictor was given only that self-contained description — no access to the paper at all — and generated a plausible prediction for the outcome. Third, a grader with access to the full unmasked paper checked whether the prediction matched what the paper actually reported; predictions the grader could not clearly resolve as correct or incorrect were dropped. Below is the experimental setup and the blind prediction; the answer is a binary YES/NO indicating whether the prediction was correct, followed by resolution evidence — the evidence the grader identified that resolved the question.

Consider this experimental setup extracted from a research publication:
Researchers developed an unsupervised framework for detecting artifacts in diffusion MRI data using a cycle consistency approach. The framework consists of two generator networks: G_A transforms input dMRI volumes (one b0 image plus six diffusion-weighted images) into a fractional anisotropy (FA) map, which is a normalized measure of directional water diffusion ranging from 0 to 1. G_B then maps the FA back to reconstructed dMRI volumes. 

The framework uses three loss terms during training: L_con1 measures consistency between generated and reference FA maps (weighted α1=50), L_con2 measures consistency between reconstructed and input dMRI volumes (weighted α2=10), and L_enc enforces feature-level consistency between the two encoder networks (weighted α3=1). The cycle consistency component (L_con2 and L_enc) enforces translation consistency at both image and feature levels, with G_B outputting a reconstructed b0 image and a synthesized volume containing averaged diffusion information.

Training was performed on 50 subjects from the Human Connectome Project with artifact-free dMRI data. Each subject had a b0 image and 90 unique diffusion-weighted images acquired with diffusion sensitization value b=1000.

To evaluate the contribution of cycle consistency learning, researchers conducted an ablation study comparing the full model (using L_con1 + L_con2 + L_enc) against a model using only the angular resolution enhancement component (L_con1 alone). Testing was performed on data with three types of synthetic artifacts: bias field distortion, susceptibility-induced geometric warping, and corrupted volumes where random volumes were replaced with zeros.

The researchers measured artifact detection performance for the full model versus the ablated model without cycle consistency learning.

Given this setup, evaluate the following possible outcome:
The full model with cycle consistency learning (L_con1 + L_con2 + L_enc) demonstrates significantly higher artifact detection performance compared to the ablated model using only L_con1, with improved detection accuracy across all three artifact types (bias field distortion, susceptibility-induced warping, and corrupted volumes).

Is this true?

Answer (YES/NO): NO